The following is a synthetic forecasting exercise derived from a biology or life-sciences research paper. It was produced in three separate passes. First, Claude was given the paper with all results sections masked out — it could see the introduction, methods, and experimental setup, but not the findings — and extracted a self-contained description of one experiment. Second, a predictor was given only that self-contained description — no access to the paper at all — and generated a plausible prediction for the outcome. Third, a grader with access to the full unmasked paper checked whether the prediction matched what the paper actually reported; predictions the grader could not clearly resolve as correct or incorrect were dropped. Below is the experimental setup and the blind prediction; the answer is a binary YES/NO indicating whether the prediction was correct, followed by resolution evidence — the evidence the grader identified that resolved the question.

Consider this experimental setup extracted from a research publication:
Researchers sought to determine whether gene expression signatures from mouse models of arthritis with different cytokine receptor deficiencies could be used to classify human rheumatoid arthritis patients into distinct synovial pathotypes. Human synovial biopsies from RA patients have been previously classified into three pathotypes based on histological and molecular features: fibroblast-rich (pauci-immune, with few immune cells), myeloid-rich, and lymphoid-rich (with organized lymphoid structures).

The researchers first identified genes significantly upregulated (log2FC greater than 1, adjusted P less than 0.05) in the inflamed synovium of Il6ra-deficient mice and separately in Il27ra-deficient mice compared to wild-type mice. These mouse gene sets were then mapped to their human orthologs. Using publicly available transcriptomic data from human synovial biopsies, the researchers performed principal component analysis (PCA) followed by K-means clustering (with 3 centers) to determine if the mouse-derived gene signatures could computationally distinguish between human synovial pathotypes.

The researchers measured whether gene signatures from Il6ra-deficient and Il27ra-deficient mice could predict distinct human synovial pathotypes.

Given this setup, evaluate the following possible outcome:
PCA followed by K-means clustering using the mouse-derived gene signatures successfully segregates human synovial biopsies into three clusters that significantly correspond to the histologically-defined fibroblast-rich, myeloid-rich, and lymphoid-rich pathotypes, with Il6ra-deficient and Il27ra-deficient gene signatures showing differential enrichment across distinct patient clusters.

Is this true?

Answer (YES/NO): NO